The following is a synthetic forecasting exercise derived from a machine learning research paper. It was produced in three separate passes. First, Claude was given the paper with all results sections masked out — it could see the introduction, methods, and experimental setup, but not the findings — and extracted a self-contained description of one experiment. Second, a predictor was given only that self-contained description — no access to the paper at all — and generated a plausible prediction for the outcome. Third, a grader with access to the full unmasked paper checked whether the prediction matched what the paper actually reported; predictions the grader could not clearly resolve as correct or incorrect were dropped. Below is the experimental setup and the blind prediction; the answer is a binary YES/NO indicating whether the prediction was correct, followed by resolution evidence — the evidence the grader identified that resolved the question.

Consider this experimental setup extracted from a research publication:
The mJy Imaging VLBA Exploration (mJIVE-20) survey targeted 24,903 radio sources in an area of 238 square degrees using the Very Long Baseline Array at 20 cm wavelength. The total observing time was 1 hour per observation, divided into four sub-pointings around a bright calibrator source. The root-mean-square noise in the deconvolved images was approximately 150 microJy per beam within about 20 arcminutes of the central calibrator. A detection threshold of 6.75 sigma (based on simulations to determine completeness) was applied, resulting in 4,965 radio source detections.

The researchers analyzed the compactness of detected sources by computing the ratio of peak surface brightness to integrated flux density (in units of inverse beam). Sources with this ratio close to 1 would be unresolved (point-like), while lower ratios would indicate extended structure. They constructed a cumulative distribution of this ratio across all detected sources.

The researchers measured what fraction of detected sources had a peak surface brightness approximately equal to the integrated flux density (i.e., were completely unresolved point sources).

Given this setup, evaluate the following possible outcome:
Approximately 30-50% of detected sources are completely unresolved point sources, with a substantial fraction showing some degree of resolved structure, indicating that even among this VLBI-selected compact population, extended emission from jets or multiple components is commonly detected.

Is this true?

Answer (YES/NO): NO